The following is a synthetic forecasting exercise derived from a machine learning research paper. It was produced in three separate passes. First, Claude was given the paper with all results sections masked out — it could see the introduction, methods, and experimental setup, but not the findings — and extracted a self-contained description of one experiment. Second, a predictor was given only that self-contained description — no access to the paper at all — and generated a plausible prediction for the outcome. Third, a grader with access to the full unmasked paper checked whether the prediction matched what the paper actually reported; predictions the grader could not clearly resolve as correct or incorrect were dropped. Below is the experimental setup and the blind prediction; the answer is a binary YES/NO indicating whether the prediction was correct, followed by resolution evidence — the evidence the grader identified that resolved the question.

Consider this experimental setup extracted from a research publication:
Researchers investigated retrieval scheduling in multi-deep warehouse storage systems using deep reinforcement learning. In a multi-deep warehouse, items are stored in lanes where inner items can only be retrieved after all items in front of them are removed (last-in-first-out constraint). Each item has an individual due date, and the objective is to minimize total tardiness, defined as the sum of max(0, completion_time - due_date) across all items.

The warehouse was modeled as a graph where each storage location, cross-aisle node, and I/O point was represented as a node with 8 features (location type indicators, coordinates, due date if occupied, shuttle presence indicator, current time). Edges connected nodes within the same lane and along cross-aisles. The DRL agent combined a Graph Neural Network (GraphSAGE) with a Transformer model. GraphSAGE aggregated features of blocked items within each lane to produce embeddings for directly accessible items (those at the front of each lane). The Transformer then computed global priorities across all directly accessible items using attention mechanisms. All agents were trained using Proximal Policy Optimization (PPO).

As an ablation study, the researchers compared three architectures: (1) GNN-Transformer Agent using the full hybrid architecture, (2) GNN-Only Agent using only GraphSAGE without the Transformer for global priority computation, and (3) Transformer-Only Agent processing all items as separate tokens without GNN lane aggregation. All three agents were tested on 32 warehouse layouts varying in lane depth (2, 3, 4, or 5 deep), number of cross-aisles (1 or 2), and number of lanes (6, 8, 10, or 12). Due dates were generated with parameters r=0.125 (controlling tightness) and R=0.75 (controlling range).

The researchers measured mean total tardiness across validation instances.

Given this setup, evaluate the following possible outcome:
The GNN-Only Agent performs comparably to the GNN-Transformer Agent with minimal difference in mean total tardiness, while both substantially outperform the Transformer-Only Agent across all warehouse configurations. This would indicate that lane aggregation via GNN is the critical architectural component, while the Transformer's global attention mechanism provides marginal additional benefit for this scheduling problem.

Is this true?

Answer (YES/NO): NO